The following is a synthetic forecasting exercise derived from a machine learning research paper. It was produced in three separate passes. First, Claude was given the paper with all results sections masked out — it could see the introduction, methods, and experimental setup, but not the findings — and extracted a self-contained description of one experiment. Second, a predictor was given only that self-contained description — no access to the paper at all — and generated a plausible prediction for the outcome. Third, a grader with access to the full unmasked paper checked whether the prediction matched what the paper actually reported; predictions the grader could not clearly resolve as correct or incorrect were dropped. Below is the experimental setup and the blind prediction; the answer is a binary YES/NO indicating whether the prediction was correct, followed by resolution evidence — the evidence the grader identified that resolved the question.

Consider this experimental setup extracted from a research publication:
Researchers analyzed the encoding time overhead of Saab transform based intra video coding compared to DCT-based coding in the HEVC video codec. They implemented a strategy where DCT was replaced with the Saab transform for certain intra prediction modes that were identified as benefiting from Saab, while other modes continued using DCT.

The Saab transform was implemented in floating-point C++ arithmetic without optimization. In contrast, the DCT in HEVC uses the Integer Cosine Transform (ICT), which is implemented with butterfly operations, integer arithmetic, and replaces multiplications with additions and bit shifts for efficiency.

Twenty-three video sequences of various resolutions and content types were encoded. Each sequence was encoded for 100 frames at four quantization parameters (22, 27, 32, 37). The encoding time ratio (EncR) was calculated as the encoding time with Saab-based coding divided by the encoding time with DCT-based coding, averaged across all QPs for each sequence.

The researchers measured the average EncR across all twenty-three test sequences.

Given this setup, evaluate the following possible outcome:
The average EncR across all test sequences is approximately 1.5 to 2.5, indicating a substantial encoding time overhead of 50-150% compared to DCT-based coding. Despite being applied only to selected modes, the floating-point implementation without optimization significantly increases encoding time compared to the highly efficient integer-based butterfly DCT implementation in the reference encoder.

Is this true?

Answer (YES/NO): YES